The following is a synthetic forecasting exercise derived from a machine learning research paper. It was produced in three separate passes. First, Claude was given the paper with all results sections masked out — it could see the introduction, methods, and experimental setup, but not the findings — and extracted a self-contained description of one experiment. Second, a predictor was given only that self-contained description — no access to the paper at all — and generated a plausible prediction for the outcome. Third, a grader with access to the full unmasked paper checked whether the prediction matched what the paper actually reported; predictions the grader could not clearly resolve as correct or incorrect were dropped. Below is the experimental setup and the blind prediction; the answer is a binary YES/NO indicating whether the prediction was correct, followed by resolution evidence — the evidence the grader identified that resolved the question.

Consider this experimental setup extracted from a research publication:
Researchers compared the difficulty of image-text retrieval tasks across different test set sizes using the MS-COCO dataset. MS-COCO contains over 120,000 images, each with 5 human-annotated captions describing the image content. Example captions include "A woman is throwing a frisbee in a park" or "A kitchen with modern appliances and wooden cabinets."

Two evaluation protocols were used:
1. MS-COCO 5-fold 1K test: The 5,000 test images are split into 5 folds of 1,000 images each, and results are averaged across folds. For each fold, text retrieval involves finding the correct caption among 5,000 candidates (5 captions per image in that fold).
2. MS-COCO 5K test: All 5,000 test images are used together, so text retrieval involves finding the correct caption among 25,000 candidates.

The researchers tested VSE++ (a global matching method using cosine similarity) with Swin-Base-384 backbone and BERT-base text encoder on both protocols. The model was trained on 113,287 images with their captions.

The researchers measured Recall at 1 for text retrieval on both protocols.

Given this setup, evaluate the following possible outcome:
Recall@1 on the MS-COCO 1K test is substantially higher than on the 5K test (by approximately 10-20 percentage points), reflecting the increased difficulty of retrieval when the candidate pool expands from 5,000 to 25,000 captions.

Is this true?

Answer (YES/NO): YES